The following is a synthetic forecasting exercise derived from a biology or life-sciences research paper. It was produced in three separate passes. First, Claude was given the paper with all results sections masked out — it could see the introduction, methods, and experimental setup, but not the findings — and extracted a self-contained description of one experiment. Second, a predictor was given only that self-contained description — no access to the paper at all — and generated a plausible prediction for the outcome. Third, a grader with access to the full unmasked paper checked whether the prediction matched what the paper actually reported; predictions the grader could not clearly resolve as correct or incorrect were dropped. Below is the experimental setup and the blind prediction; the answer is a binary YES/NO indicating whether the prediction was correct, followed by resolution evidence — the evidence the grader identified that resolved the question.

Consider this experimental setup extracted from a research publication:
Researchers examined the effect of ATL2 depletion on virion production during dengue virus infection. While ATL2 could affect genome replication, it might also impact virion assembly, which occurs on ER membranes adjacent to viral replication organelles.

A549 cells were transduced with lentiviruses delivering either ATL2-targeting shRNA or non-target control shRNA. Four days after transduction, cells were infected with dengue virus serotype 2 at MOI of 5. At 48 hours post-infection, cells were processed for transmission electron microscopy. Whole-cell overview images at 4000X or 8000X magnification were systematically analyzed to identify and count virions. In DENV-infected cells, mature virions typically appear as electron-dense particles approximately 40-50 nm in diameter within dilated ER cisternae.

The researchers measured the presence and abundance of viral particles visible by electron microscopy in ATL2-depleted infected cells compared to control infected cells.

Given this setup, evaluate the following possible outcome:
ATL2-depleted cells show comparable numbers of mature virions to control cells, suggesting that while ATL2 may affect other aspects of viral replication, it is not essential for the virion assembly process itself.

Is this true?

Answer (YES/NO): NO